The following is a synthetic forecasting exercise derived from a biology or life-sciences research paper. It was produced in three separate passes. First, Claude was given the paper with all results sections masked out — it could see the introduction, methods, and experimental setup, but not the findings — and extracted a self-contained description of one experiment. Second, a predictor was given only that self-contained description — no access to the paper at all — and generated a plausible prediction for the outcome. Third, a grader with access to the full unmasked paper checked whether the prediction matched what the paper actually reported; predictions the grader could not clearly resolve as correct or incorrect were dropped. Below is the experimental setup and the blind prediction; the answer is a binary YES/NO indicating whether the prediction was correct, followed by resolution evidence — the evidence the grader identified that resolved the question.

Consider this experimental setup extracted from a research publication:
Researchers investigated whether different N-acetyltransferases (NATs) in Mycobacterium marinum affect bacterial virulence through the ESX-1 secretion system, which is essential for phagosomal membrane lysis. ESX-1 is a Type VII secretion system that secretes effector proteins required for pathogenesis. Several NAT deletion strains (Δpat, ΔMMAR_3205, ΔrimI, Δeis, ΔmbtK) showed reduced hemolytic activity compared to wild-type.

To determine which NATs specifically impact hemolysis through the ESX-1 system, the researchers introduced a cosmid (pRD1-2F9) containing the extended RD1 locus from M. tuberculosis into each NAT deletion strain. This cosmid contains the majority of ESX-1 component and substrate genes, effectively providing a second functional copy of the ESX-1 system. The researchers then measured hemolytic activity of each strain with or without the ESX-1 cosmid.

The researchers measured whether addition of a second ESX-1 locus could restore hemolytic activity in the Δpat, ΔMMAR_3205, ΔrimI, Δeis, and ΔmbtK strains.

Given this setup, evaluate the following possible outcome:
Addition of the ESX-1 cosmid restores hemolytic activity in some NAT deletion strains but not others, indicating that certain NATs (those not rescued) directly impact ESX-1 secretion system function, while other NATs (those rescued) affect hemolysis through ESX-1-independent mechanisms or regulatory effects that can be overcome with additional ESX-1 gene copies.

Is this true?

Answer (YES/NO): NO